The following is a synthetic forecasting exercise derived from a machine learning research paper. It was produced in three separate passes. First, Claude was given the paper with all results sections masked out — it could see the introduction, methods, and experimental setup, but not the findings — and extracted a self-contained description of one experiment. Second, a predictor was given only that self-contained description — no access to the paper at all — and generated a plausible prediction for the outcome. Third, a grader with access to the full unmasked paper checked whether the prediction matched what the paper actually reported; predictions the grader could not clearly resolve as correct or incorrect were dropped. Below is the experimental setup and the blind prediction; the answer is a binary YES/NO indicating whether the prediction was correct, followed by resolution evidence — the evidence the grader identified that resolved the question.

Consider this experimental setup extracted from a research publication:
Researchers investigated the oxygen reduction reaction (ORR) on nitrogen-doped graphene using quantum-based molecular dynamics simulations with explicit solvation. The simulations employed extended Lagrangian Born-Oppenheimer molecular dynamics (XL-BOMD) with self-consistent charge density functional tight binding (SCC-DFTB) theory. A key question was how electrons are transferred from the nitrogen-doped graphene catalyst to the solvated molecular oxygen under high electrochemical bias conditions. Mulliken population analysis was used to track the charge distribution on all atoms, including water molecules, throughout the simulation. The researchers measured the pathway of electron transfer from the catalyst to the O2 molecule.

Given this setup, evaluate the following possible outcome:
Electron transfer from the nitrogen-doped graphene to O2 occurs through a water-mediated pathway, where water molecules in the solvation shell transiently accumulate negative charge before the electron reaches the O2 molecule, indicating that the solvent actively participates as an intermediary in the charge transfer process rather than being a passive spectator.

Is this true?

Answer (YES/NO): NO